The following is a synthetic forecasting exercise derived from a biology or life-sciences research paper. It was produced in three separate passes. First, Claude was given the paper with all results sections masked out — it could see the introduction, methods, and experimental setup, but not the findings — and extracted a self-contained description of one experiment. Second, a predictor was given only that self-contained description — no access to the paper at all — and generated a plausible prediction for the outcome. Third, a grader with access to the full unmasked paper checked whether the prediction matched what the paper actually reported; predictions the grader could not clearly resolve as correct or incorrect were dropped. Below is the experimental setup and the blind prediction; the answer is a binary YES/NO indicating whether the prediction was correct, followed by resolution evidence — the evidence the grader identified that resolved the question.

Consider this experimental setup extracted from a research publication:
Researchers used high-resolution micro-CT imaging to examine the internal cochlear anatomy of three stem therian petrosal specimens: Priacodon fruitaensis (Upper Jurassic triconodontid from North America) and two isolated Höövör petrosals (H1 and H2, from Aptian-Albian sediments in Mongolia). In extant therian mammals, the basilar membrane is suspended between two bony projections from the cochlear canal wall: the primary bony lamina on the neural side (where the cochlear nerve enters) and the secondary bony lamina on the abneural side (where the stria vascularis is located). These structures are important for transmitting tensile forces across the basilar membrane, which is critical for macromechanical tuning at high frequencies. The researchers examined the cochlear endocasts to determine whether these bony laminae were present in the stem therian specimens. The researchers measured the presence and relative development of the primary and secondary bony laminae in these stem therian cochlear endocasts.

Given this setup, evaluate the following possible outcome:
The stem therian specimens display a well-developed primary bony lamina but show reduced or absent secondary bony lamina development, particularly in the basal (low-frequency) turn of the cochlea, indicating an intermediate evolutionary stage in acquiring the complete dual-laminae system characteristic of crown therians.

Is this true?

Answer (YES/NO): NO